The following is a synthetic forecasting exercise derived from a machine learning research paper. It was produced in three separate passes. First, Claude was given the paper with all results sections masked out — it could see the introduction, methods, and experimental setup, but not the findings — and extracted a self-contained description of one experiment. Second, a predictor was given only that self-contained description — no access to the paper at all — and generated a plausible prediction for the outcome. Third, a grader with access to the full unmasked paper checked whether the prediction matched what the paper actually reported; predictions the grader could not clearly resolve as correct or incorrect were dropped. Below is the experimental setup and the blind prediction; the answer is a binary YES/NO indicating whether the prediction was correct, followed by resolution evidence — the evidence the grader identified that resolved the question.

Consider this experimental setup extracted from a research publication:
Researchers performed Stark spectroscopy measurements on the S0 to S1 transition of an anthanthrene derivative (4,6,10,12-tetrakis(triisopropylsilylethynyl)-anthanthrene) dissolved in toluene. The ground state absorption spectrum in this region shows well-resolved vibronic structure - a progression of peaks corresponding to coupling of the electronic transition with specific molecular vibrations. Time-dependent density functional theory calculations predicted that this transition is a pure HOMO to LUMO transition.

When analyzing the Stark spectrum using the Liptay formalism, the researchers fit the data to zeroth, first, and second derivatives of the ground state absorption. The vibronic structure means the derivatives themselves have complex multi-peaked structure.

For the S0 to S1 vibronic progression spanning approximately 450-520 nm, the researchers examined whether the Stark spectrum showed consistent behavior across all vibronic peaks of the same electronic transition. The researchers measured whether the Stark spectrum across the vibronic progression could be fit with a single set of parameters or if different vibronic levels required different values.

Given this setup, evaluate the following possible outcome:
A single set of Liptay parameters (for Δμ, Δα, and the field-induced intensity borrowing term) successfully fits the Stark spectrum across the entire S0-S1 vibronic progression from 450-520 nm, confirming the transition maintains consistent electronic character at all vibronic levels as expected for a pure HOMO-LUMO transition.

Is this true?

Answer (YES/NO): YES